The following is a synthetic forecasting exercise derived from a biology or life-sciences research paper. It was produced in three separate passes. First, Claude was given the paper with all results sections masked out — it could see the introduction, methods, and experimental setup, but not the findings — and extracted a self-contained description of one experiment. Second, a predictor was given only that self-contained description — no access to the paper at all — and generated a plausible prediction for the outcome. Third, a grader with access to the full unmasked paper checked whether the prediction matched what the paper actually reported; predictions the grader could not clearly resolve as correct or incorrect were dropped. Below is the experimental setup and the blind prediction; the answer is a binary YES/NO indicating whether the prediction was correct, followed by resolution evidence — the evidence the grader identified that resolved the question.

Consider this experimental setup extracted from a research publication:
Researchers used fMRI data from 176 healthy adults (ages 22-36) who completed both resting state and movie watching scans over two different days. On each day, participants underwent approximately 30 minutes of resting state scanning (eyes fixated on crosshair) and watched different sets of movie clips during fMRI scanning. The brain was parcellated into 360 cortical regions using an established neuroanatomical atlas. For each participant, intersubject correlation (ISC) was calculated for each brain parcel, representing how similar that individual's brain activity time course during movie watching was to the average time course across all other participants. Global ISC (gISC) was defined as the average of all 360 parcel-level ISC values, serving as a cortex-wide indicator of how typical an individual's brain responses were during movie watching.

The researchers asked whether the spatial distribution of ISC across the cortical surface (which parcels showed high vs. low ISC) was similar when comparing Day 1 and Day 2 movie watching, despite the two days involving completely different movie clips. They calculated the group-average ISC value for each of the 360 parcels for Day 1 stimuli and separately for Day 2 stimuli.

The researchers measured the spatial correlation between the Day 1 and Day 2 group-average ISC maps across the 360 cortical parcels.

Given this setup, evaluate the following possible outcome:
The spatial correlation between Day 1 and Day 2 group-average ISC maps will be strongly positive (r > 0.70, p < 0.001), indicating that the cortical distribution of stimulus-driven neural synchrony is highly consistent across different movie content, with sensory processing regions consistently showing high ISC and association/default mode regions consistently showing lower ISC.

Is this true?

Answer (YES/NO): YES